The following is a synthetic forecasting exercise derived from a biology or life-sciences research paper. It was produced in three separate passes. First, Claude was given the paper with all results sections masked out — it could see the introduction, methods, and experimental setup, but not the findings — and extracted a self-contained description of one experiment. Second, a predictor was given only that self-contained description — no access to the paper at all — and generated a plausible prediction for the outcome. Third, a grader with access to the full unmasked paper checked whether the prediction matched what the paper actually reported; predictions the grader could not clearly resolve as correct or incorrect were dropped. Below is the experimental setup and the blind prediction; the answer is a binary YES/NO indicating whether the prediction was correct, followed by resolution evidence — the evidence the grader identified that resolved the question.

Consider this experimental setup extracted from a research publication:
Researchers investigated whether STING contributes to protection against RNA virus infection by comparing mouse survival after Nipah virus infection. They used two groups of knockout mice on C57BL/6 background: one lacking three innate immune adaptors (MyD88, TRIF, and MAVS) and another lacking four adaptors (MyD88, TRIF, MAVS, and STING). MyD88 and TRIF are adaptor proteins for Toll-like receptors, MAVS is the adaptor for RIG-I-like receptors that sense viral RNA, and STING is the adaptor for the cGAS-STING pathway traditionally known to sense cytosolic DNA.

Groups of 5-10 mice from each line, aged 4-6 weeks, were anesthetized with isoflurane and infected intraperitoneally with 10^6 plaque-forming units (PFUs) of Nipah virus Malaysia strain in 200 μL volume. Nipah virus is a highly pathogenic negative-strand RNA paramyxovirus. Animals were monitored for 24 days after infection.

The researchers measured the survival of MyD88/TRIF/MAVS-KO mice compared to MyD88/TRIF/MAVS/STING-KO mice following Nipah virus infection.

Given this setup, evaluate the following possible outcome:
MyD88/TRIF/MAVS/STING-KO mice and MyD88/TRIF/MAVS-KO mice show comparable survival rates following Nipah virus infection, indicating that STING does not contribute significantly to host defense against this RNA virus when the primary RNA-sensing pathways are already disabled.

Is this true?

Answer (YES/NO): NO